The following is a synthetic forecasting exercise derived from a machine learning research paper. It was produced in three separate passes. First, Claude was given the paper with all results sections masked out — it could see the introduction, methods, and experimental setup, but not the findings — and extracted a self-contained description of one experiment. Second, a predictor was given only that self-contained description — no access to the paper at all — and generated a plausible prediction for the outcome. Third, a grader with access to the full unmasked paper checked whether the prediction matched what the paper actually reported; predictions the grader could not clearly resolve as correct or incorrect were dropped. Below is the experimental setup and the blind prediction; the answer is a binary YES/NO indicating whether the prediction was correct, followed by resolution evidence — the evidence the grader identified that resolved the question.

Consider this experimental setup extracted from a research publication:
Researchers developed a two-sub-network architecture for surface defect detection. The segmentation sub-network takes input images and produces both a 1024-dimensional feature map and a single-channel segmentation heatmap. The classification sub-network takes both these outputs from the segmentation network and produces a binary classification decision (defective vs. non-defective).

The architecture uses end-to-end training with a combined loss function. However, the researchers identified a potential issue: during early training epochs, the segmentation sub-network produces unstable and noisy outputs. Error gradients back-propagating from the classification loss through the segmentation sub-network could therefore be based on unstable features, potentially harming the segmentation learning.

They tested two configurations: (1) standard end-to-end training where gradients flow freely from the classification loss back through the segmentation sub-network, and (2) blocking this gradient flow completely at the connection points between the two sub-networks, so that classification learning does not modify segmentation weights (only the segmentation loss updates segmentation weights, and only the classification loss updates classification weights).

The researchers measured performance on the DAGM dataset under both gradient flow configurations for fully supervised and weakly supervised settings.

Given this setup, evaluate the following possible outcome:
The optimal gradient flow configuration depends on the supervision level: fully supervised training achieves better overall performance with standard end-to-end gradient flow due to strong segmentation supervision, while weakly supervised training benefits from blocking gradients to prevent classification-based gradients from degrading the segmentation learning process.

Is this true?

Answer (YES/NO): NO